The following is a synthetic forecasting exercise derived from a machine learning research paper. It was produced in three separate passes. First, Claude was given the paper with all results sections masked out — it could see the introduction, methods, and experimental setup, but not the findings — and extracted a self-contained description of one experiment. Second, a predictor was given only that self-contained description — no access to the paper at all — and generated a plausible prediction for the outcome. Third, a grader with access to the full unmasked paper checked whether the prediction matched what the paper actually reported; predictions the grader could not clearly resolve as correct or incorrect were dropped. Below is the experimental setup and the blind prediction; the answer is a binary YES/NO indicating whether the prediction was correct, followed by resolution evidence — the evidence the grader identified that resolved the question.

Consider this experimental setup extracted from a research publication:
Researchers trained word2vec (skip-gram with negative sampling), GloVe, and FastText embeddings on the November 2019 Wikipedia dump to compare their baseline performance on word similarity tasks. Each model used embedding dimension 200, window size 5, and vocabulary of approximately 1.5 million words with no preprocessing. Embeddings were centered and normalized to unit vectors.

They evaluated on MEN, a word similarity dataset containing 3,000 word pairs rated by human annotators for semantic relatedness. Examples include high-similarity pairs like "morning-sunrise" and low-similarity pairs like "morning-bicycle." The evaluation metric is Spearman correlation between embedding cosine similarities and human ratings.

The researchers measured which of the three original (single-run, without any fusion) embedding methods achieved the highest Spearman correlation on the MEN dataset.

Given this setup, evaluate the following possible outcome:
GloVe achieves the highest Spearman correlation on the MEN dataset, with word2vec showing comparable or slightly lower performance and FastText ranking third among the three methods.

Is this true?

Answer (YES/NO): NO